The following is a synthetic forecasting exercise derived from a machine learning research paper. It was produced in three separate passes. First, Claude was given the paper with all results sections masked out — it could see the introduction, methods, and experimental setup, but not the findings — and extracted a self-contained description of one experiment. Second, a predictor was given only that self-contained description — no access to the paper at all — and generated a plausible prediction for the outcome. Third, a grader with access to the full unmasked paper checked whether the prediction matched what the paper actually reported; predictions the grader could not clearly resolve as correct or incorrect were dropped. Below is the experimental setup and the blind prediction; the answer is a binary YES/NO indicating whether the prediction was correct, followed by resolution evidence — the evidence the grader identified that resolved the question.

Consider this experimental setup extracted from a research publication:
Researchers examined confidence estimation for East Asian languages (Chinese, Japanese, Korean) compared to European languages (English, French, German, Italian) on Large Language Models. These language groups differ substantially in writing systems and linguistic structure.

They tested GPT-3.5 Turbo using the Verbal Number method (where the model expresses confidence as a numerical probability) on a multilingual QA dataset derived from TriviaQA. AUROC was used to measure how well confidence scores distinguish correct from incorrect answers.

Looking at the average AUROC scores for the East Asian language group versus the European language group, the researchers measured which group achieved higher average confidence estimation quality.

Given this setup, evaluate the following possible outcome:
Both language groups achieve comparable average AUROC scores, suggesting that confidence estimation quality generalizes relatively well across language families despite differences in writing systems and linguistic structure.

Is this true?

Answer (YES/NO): NO